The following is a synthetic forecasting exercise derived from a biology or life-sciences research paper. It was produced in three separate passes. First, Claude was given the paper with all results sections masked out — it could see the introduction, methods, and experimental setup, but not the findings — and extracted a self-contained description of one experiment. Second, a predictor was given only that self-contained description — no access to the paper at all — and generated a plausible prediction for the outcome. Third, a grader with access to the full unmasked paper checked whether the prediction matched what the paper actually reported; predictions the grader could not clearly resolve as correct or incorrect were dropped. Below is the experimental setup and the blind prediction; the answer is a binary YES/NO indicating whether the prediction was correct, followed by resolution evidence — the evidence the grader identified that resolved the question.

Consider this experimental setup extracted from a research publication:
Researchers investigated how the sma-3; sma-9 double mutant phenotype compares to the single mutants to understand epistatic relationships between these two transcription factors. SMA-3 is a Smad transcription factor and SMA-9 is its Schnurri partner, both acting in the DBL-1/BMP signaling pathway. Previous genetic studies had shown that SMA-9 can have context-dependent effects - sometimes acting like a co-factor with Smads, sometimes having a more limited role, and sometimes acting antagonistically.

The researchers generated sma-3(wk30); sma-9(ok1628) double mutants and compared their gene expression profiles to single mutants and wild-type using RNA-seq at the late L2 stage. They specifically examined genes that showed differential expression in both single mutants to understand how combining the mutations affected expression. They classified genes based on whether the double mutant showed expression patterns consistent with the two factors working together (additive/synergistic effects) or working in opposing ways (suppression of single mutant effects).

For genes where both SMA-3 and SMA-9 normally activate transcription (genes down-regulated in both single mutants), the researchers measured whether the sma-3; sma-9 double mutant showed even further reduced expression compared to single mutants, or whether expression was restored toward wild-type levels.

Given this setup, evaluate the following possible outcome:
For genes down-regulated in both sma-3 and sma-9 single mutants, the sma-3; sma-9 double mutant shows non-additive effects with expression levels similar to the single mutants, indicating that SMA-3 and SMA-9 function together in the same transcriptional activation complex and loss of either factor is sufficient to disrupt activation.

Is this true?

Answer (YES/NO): YES